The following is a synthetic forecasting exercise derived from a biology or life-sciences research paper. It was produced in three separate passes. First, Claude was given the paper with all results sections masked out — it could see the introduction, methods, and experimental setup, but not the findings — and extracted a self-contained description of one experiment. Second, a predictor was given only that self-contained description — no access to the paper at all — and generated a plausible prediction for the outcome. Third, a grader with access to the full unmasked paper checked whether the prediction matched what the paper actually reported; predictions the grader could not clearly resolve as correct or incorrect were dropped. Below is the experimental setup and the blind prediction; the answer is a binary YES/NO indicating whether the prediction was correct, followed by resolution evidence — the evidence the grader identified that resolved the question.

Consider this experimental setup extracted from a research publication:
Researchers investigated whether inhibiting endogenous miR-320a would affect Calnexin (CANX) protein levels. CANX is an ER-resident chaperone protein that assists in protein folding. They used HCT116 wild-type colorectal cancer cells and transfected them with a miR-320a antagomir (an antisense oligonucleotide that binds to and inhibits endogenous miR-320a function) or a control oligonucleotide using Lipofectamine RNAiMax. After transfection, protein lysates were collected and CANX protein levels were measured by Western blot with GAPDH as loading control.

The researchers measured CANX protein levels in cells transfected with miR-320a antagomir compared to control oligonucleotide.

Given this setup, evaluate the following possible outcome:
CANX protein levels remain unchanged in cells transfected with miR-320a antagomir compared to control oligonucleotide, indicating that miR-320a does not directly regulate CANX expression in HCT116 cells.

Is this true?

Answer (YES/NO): NO